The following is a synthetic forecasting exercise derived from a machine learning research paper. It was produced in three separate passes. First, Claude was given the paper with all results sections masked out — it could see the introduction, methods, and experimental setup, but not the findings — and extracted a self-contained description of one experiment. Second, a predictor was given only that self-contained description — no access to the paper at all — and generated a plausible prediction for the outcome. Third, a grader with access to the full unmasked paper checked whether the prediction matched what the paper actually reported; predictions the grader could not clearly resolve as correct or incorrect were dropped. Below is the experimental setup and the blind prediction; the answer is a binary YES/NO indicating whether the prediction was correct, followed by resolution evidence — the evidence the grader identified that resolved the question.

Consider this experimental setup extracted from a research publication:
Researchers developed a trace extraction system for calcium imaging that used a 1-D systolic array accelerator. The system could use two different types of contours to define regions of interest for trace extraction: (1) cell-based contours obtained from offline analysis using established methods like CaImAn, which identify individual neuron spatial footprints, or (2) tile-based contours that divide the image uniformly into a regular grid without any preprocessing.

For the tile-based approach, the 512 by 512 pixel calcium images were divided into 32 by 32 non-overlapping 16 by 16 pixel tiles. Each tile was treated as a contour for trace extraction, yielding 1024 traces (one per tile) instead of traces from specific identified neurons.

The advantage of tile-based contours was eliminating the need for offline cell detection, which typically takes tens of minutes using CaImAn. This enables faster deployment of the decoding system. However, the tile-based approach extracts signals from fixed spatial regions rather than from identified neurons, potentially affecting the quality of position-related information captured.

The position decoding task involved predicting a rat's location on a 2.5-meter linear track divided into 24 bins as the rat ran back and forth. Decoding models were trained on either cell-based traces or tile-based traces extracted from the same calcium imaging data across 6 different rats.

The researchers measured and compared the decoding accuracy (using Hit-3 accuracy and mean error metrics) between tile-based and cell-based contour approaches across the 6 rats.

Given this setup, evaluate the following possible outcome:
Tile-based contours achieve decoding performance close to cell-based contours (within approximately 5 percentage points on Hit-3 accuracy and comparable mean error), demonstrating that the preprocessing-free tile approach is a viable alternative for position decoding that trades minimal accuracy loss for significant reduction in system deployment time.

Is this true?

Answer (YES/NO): NO